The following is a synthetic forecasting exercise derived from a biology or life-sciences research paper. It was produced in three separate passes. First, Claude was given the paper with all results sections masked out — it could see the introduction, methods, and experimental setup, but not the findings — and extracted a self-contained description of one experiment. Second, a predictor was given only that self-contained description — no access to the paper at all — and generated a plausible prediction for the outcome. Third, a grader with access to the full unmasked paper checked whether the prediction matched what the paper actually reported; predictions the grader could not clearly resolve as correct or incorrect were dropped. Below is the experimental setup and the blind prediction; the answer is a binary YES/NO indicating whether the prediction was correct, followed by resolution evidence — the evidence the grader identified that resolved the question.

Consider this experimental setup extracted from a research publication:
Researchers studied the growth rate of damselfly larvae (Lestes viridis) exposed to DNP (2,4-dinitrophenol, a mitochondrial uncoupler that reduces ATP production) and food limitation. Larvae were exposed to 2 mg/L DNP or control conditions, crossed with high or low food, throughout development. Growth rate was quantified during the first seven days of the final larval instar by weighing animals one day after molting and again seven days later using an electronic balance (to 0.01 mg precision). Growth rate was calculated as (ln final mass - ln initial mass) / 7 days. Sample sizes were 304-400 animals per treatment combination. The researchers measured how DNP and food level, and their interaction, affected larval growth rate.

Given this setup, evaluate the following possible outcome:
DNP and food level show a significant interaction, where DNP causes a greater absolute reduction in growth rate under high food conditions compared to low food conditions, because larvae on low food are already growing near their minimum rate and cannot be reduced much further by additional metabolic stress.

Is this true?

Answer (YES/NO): YES